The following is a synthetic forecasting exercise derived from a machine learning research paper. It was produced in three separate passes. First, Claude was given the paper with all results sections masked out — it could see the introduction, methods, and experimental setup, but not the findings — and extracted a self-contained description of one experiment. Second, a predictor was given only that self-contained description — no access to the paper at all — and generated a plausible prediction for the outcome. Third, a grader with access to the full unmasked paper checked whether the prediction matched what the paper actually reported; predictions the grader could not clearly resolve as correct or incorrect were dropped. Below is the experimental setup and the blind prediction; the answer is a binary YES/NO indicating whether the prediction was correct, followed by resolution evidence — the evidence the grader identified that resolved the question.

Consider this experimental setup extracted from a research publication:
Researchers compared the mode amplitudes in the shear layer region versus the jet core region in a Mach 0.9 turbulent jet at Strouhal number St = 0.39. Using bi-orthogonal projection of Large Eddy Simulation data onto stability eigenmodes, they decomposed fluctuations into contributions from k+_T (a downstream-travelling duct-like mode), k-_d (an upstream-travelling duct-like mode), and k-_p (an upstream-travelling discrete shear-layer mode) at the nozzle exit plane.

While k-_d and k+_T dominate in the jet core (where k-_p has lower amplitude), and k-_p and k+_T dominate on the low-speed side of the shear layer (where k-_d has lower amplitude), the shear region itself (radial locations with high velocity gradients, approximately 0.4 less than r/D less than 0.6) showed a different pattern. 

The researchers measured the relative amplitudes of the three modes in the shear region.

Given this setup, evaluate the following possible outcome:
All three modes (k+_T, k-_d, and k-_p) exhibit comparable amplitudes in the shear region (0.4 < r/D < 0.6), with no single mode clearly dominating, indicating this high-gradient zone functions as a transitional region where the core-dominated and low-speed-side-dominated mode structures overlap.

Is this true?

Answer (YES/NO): YES